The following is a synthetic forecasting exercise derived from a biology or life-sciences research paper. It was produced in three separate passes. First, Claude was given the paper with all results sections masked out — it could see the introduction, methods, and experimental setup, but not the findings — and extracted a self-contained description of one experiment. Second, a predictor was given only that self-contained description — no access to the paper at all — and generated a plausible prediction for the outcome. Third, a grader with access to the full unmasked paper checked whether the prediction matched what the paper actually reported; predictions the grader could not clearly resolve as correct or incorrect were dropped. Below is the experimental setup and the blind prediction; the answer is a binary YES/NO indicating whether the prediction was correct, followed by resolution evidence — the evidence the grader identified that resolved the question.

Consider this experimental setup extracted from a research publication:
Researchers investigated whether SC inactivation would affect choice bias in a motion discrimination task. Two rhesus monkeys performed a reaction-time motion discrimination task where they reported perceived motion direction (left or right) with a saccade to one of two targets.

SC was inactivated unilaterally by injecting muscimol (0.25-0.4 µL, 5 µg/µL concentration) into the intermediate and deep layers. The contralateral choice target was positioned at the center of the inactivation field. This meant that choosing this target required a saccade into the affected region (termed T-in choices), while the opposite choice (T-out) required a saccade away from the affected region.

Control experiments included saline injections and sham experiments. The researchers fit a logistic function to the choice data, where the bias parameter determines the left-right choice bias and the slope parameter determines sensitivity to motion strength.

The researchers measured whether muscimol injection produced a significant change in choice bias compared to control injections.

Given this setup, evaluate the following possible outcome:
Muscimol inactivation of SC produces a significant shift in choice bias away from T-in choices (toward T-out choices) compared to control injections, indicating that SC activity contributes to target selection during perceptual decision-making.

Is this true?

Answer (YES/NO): YES